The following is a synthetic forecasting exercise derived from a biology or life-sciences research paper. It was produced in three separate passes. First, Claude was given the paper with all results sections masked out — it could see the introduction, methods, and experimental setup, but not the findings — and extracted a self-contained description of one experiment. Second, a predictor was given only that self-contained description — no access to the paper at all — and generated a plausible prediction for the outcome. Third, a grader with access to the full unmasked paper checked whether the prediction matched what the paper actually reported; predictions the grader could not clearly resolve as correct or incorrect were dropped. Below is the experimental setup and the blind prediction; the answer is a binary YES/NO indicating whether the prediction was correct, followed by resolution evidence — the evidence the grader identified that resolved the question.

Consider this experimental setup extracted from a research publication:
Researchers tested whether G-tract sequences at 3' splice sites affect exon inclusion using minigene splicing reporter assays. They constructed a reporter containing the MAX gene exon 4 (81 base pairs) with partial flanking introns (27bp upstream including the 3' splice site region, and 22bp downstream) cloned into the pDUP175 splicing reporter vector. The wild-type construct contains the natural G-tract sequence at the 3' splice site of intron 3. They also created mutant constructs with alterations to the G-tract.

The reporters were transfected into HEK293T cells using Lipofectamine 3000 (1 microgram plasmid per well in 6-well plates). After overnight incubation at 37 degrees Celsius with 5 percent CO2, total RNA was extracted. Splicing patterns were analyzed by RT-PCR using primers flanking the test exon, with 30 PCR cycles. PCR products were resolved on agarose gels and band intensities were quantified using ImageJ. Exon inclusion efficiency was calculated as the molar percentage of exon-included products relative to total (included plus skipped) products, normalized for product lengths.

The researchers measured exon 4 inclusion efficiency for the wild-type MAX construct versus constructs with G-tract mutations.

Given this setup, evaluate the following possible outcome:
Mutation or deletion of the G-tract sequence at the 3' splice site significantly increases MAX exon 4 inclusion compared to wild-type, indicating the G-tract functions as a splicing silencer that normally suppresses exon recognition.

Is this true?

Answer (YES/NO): YES